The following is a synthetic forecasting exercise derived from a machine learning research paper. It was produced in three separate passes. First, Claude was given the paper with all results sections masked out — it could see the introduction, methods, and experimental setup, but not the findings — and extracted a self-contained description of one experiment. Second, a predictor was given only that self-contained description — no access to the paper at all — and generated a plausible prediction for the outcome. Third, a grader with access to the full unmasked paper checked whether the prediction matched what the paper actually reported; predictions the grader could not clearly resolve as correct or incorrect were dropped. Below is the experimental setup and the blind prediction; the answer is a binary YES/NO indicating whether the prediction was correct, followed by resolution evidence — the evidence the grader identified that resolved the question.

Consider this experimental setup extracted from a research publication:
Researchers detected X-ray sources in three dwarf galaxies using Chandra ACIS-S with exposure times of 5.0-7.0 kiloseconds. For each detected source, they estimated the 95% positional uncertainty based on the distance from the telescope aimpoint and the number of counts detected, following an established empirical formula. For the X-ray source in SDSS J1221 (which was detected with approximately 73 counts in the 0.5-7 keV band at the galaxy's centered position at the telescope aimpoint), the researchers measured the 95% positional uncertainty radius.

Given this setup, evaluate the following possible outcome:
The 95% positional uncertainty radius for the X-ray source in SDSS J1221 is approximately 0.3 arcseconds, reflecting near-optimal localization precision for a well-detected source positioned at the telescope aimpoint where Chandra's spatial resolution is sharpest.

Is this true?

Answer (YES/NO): YES